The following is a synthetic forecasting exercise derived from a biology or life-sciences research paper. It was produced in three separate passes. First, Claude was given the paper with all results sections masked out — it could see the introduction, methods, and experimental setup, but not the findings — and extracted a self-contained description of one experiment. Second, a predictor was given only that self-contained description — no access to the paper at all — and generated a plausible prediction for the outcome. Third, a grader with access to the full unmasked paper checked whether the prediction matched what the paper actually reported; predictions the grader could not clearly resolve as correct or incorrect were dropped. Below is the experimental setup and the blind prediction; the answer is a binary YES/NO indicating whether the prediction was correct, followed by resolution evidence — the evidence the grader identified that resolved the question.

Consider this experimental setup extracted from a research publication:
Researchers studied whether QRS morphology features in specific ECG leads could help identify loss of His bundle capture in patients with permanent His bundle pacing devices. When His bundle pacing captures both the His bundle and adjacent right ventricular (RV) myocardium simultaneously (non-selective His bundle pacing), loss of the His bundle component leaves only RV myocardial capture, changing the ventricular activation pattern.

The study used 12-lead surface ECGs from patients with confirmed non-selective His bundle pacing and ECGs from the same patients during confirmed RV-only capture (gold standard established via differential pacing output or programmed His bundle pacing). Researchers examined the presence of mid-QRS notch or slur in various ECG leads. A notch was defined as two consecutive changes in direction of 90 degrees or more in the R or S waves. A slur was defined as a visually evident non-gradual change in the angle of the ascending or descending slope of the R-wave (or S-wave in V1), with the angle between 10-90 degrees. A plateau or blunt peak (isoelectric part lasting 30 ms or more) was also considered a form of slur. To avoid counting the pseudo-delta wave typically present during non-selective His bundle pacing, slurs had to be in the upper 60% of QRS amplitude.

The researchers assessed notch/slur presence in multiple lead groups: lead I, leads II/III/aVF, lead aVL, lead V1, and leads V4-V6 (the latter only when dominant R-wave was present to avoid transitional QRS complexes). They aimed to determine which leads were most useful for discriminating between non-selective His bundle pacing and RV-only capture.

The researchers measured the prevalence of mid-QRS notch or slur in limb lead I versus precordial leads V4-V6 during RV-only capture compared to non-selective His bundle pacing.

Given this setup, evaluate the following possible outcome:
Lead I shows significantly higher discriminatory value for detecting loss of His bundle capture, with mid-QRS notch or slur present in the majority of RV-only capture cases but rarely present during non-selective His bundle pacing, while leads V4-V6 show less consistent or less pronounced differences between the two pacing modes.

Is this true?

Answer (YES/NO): NO